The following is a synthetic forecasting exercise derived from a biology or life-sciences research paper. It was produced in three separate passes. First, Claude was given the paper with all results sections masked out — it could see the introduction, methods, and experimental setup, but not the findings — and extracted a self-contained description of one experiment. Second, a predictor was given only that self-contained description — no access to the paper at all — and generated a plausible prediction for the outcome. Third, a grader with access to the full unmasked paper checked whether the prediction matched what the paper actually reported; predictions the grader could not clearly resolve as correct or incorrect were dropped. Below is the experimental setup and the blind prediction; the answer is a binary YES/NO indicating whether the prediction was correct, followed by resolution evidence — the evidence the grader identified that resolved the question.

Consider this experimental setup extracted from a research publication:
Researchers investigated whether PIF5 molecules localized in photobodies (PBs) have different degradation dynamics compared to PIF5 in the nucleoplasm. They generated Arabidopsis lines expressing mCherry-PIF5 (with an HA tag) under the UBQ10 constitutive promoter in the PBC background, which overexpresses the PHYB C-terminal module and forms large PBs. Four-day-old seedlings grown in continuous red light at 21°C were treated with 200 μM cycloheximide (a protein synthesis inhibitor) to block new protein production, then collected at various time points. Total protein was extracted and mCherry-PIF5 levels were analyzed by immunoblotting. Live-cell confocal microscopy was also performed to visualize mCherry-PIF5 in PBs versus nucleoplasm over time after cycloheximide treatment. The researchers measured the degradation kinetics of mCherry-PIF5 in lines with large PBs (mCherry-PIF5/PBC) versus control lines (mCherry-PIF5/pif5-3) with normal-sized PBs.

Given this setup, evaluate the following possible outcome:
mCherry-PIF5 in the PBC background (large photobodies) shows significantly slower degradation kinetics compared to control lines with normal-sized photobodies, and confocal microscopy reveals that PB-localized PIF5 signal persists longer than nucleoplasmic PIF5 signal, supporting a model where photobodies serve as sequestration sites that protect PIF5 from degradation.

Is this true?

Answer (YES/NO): YES